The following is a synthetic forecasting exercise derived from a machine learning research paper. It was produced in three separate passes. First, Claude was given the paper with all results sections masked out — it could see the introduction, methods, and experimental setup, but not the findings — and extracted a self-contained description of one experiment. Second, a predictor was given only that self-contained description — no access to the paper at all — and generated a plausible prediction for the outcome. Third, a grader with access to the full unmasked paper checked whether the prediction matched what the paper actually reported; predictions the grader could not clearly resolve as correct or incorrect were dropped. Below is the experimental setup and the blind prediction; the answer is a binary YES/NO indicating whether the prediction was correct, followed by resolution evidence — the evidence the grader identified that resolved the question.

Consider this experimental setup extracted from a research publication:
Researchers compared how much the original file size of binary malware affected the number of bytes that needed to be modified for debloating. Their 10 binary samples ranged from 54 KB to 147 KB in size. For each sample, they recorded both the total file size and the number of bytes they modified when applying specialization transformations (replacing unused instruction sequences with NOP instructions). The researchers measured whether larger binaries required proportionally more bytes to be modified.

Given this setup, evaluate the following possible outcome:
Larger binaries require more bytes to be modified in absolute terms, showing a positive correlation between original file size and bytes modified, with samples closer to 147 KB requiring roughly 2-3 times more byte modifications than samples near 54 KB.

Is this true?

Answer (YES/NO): NO